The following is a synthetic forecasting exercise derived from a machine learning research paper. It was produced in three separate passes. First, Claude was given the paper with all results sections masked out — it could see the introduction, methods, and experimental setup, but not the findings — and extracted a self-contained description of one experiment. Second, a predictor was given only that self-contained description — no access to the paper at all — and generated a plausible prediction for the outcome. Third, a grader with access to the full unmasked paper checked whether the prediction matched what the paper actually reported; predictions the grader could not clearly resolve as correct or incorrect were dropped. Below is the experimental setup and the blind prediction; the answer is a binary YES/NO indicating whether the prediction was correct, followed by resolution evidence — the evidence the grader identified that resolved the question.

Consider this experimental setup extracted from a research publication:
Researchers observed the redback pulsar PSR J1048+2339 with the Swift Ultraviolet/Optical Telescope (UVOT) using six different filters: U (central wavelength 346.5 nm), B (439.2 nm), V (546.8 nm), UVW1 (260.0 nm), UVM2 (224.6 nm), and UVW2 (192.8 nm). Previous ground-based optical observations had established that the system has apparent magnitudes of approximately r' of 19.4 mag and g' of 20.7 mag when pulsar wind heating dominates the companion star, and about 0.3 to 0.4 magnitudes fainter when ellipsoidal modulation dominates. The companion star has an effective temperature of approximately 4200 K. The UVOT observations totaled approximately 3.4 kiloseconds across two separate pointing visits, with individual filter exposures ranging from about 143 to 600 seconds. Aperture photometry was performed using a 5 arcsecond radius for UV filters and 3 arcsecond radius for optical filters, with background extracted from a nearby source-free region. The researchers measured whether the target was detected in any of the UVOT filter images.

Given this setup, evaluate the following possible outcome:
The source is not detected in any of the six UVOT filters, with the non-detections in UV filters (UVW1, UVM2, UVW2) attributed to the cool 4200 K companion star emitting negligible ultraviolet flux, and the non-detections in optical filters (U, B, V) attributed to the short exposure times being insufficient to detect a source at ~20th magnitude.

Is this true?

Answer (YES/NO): YES